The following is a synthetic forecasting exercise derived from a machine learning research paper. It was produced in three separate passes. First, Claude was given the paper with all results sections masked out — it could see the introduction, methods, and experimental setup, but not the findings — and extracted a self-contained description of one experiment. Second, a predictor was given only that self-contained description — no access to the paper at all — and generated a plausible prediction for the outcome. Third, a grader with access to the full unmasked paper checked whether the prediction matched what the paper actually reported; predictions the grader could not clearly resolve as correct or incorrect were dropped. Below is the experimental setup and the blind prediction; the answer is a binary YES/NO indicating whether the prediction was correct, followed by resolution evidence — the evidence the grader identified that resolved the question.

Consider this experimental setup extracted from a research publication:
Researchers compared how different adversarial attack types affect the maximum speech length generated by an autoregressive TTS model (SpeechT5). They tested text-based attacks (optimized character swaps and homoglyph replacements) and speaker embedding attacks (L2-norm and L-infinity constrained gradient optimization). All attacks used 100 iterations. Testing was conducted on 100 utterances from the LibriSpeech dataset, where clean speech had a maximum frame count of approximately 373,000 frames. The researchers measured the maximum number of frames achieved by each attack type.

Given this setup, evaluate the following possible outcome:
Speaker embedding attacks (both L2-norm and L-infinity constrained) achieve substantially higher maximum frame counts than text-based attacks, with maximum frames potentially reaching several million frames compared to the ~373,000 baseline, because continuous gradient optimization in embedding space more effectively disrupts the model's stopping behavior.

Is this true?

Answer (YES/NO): NO